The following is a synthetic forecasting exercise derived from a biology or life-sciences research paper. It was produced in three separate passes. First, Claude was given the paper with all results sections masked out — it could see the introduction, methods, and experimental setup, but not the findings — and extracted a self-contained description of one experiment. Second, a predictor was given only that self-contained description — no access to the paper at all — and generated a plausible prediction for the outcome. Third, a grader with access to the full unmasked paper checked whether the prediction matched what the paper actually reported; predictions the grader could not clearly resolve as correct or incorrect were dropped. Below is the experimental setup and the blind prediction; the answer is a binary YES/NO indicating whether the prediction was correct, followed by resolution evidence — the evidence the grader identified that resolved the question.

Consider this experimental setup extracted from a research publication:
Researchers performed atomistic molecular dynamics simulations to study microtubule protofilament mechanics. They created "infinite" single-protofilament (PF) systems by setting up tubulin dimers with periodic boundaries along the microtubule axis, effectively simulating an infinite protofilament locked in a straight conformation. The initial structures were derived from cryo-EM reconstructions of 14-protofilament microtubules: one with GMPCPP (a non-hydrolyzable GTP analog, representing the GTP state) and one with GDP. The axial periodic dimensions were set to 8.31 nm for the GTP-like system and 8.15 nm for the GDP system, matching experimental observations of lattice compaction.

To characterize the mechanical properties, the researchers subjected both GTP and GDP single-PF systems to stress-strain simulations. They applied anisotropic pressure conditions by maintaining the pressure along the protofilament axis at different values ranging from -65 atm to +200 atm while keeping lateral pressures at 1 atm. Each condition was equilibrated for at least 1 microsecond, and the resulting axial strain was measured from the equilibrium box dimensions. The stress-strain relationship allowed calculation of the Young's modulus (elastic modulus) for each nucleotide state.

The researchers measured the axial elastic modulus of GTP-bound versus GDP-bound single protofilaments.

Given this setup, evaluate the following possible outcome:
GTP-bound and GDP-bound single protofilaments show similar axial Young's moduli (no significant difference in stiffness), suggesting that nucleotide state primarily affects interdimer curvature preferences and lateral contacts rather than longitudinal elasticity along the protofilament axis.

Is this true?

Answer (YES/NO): NO